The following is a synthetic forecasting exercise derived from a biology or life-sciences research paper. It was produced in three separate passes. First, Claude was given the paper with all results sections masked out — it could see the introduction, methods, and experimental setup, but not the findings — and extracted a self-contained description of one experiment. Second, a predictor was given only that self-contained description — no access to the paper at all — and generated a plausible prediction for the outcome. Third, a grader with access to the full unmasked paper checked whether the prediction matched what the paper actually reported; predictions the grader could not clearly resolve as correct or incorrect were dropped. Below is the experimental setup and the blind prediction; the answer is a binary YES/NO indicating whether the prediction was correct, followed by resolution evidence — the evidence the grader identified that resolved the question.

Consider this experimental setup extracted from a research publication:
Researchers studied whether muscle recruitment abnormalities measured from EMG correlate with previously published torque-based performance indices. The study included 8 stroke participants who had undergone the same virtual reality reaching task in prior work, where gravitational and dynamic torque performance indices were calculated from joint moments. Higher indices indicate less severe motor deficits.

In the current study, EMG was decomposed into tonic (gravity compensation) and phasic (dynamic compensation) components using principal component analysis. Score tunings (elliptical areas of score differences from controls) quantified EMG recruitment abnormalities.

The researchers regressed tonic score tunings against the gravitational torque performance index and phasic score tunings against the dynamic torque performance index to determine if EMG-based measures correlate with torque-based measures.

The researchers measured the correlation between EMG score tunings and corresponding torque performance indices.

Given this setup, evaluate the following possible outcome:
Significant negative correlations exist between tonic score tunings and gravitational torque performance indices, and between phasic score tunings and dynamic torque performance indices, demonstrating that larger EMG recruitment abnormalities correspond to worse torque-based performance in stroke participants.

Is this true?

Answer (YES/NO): NO